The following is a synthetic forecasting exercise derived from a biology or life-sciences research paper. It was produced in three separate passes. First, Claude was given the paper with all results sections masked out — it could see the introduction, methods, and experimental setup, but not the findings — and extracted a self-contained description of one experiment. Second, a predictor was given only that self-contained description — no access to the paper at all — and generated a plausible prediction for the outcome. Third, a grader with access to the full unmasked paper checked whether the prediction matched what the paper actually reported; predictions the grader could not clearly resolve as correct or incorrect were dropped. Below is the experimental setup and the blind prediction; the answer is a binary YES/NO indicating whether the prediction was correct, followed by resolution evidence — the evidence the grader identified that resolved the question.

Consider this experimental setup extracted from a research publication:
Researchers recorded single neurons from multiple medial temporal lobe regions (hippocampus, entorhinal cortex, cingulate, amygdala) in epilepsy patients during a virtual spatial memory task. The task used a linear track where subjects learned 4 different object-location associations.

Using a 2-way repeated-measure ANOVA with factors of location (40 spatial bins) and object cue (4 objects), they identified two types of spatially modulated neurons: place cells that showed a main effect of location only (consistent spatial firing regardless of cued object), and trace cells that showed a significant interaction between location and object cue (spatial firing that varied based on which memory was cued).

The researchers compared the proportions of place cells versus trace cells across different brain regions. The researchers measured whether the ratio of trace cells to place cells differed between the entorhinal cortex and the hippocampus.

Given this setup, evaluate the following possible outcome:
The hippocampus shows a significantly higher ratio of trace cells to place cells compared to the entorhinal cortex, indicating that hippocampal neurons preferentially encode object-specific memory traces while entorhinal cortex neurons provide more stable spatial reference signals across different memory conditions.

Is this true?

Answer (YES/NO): NO